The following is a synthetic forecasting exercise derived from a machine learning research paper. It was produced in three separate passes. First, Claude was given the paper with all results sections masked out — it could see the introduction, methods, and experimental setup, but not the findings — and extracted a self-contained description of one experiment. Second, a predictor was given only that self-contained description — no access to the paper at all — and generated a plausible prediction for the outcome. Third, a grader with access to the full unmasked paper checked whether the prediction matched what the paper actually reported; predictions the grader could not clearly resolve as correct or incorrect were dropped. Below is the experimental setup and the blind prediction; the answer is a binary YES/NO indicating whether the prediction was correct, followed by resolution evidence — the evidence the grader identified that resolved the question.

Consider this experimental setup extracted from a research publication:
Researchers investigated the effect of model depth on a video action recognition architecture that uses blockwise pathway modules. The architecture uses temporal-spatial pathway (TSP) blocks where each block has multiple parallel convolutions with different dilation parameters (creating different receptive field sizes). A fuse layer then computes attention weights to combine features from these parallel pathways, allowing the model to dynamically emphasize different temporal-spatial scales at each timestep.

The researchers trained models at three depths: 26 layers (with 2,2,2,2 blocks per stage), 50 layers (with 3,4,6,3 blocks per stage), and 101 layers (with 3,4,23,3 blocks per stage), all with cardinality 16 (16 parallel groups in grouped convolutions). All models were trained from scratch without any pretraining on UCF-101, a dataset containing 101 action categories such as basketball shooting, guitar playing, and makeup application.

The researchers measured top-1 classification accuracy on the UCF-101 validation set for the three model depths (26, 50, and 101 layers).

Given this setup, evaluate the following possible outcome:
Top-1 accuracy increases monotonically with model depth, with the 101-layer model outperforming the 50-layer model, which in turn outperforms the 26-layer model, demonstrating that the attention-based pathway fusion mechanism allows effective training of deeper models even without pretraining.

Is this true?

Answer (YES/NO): NO